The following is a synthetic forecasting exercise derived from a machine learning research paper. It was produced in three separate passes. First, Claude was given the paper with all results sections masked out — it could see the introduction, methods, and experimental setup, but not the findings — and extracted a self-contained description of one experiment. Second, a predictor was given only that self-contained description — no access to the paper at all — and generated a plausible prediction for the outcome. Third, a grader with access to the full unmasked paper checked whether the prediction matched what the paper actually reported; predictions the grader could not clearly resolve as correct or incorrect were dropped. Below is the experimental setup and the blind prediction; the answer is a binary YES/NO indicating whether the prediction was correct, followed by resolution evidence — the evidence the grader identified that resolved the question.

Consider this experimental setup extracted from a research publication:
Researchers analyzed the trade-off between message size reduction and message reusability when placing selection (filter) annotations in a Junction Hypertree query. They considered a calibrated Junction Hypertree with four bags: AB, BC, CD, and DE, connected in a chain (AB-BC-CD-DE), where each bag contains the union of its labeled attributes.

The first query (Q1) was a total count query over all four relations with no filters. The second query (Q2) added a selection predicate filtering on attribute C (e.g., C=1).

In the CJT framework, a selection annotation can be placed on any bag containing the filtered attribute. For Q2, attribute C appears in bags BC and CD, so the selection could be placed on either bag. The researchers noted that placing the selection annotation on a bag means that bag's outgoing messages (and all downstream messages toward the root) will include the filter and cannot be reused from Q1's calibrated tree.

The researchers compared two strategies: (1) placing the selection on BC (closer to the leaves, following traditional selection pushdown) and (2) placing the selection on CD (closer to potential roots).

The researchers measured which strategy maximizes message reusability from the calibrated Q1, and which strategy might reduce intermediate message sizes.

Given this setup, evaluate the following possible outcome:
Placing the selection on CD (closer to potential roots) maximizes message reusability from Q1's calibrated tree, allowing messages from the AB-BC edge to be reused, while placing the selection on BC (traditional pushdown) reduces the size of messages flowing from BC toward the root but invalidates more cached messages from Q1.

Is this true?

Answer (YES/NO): YES